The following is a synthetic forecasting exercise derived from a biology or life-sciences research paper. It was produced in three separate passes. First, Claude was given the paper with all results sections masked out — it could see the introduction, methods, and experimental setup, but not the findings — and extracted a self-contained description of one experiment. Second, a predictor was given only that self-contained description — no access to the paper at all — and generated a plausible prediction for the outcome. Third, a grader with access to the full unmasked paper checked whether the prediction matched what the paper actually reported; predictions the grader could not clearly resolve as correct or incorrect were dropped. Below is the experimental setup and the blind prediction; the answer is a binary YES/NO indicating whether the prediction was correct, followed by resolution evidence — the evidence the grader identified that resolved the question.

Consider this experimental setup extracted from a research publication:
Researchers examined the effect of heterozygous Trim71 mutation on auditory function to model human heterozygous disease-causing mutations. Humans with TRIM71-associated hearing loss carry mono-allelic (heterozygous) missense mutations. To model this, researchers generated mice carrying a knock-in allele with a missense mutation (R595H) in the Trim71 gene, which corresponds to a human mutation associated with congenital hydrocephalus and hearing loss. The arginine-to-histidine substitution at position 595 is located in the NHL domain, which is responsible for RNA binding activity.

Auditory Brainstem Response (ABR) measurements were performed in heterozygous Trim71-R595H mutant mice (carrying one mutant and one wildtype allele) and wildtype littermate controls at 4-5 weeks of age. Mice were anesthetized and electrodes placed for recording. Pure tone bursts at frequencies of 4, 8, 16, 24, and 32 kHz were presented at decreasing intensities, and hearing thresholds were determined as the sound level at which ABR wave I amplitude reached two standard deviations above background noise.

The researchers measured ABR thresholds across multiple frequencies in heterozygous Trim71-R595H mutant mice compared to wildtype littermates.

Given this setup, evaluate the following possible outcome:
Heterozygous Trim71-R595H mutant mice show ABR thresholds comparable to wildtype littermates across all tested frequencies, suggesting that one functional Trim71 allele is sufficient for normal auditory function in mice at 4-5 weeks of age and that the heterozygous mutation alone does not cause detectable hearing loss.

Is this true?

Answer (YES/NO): YES